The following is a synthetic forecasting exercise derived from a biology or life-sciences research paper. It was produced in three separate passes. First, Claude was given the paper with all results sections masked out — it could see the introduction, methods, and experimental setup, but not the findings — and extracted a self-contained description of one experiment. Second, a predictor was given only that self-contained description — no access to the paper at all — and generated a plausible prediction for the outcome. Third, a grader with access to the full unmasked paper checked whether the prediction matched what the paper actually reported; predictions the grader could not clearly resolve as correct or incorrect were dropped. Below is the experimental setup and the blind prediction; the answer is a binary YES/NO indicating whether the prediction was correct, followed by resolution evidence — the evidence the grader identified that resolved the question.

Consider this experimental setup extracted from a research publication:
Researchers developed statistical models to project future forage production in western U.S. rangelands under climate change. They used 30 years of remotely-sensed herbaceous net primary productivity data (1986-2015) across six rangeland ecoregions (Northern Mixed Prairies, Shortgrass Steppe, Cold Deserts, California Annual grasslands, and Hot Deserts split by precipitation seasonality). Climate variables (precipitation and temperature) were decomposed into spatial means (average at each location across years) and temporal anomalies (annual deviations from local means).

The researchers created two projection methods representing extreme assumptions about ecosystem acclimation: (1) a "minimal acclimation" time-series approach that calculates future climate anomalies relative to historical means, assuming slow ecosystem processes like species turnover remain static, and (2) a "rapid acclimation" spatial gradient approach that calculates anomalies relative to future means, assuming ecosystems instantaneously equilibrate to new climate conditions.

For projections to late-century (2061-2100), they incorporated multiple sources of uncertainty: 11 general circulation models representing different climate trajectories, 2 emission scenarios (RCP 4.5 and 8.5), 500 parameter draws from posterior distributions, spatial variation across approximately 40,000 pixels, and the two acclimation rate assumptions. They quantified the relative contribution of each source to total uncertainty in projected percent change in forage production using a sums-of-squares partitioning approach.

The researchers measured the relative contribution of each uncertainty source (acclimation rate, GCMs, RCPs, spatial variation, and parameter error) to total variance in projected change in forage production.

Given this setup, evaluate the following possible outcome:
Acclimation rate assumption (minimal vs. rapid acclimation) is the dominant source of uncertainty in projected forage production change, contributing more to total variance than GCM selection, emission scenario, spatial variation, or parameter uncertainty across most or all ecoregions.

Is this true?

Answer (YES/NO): YES